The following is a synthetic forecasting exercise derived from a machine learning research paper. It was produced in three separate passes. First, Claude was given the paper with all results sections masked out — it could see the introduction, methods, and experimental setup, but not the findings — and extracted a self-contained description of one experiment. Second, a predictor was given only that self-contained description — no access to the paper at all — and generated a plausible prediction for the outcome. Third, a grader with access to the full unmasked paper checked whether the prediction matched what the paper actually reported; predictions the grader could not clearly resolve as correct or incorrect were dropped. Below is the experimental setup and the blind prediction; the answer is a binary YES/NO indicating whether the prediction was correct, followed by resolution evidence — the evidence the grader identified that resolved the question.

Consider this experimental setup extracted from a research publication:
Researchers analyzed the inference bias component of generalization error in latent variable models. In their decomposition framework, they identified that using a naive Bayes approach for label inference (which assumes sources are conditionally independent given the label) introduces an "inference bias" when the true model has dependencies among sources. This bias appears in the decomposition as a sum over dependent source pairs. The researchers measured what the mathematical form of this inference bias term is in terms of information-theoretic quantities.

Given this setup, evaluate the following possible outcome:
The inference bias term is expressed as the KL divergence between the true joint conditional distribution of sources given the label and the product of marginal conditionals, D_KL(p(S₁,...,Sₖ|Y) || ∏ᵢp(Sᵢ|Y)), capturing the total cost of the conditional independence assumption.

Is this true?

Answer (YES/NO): NO